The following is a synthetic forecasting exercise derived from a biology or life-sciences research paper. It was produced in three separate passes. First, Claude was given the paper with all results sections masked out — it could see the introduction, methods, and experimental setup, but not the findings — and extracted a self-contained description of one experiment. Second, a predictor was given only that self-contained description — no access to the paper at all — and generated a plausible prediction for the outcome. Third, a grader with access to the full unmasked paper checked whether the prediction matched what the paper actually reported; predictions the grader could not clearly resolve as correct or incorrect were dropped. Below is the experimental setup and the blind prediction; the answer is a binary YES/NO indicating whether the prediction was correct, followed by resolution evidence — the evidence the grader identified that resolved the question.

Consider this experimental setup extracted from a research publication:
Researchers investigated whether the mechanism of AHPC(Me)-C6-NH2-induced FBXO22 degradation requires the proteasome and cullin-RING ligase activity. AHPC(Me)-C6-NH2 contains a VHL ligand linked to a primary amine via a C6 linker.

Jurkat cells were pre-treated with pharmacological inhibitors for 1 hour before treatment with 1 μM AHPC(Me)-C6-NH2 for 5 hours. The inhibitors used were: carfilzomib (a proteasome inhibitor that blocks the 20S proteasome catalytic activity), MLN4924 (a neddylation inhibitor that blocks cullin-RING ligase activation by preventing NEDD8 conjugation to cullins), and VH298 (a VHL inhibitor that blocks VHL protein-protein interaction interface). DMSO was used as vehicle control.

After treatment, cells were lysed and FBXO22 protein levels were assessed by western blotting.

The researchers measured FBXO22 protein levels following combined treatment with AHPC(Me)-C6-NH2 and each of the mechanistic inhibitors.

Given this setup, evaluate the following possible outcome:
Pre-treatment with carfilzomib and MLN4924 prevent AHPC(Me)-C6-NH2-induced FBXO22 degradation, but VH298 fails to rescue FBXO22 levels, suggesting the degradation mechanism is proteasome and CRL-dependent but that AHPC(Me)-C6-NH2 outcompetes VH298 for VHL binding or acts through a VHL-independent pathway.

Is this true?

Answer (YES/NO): NO